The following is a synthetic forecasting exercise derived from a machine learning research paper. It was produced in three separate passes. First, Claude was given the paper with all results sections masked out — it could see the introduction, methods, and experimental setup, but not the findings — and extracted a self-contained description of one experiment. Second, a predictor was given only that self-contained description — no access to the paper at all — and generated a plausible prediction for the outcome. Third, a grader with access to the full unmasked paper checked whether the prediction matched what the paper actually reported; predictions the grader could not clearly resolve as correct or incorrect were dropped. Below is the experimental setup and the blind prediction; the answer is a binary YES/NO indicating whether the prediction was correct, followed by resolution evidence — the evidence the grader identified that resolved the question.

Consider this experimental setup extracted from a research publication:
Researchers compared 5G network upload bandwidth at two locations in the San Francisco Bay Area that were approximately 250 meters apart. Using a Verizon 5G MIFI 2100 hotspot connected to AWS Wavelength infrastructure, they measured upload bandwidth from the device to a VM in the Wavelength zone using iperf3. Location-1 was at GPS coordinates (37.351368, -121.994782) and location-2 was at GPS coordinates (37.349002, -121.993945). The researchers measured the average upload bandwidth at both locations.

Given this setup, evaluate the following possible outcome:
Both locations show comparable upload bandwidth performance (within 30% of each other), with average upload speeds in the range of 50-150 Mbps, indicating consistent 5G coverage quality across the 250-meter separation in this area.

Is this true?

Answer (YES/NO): NO